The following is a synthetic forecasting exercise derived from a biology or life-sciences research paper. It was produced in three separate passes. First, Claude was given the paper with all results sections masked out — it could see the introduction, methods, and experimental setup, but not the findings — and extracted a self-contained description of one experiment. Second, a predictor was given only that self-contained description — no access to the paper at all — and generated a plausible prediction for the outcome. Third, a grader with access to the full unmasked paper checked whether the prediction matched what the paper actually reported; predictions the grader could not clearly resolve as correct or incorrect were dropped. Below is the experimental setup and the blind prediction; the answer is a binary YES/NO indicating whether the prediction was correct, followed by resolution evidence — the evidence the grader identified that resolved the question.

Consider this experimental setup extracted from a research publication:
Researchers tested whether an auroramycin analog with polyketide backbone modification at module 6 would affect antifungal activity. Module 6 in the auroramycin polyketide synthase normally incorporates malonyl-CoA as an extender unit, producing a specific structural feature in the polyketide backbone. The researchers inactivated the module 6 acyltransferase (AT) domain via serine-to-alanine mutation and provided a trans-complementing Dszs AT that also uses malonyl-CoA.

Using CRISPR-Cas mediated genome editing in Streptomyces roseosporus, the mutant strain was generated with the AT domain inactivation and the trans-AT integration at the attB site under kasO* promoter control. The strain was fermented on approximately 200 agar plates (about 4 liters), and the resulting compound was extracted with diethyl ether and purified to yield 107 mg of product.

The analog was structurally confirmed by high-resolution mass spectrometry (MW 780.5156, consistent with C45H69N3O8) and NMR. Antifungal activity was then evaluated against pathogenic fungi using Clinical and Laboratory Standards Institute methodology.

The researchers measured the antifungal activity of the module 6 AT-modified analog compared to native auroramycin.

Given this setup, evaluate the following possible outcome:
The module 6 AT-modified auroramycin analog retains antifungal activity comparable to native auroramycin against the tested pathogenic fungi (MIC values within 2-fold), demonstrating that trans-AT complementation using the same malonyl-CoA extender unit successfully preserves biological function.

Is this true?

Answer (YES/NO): NO